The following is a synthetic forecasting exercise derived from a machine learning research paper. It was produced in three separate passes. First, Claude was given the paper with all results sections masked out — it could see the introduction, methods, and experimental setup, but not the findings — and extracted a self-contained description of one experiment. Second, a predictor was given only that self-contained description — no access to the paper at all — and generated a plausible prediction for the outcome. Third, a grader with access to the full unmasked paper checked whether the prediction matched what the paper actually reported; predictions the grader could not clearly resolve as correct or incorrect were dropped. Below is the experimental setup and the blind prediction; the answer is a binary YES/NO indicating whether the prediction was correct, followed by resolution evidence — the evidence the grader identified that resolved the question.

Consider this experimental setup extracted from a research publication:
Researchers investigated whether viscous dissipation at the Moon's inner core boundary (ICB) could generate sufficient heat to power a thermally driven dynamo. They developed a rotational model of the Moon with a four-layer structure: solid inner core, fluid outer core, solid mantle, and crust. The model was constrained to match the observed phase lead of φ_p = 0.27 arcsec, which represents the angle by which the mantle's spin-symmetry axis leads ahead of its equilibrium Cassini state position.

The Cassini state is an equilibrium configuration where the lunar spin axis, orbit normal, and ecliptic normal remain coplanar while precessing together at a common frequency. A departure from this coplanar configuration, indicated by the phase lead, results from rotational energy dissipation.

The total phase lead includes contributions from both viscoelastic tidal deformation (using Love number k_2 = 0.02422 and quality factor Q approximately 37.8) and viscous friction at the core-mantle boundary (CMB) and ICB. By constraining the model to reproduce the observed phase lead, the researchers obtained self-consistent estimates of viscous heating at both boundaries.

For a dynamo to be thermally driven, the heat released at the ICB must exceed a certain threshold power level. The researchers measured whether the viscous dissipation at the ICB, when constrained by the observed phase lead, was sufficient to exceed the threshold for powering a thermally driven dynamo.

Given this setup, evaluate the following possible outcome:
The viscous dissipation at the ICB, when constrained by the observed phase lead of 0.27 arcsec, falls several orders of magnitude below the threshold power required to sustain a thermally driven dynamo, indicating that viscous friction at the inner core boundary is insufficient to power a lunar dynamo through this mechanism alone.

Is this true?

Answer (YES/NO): YES